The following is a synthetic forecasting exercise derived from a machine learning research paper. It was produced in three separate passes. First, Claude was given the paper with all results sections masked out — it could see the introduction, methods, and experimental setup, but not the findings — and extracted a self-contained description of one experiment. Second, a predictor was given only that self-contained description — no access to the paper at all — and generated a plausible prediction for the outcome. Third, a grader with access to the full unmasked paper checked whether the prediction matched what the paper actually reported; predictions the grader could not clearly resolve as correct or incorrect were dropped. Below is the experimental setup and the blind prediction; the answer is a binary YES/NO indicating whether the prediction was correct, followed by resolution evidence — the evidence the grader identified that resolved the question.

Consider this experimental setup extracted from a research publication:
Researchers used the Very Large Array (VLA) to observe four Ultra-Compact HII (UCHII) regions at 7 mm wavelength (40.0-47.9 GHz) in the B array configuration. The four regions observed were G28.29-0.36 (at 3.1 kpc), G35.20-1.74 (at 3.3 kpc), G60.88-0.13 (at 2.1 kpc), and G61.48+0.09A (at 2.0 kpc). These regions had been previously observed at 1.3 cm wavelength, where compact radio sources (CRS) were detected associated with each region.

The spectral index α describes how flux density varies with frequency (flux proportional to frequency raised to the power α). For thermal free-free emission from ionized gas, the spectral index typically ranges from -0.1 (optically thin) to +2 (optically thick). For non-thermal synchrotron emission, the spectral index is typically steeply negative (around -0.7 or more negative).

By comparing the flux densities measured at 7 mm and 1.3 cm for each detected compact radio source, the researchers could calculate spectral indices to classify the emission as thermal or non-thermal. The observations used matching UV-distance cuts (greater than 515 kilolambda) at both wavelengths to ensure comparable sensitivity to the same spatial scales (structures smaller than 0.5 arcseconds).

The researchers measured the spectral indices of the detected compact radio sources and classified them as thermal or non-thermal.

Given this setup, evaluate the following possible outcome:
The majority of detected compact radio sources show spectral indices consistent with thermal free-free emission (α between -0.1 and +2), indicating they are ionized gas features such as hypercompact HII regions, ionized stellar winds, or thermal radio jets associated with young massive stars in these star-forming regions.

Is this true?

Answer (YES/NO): YES